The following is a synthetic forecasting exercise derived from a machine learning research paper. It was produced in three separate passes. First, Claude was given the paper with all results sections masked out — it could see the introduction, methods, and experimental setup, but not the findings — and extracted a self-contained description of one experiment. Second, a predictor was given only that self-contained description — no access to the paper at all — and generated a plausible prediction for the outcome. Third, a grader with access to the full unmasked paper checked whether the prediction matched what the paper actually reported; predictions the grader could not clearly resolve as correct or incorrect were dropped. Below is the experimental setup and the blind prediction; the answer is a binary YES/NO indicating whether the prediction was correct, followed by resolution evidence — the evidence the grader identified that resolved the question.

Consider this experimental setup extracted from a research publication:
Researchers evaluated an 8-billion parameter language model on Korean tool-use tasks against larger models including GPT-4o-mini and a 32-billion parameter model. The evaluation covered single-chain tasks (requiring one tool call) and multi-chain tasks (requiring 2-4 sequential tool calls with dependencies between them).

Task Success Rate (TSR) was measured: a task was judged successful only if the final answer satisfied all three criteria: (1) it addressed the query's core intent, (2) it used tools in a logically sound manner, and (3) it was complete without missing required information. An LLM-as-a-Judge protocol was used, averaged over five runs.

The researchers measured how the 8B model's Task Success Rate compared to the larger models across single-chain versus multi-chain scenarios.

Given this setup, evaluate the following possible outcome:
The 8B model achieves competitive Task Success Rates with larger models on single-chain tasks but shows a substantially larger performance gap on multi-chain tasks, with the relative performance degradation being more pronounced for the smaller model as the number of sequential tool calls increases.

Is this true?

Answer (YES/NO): NO